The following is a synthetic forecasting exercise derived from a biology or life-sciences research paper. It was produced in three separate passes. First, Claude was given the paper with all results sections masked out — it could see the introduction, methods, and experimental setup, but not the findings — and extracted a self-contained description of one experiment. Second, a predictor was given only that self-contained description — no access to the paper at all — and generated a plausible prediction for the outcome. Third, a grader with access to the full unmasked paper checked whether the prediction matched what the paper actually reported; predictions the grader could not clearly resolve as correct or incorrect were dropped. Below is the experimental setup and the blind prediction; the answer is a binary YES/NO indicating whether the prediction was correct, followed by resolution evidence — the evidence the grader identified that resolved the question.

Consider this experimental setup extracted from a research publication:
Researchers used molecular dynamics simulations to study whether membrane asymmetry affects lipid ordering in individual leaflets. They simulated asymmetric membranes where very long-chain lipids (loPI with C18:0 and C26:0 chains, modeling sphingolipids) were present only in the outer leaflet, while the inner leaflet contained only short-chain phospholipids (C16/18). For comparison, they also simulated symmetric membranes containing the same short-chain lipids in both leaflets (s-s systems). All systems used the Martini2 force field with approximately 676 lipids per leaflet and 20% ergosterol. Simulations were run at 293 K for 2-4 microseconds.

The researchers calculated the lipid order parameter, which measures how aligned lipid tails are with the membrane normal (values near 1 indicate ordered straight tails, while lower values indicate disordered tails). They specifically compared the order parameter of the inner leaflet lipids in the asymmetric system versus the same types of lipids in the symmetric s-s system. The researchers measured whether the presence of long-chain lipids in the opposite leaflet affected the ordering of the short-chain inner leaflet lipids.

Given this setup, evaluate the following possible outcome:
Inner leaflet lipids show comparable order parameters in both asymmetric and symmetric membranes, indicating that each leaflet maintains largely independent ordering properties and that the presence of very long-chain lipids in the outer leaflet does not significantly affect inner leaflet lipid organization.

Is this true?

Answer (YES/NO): NO